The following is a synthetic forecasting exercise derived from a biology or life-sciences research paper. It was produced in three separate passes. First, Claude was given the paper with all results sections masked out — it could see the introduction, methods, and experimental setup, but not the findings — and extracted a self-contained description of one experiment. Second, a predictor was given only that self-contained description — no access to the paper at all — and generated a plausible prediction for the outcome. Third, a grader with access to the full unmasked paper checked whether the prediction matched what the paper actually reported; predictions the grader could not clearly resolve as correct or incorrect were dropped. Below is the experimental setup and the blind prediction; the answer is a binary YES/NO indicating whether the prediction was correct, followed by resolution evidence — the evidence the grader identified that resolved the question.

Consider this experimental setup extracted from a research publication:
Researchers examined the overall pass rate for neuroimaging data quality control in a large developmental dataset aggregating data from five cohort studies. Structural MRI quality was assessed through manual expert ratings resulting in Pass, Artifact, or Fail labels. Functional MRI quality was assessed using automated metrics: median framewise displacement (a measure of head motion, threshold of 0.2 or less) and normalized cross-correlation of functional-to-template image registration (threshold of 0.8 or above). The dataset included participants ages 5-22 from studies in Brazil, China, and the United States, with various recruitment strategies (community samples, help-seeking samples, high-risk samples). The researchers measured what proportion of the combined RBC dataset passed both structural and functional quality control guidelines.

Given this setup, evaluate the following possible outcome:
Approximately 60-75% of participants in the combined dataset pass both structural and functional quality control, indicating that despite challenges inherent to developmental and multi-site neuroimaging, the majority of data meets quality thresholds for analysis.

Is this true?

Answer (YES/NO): NO